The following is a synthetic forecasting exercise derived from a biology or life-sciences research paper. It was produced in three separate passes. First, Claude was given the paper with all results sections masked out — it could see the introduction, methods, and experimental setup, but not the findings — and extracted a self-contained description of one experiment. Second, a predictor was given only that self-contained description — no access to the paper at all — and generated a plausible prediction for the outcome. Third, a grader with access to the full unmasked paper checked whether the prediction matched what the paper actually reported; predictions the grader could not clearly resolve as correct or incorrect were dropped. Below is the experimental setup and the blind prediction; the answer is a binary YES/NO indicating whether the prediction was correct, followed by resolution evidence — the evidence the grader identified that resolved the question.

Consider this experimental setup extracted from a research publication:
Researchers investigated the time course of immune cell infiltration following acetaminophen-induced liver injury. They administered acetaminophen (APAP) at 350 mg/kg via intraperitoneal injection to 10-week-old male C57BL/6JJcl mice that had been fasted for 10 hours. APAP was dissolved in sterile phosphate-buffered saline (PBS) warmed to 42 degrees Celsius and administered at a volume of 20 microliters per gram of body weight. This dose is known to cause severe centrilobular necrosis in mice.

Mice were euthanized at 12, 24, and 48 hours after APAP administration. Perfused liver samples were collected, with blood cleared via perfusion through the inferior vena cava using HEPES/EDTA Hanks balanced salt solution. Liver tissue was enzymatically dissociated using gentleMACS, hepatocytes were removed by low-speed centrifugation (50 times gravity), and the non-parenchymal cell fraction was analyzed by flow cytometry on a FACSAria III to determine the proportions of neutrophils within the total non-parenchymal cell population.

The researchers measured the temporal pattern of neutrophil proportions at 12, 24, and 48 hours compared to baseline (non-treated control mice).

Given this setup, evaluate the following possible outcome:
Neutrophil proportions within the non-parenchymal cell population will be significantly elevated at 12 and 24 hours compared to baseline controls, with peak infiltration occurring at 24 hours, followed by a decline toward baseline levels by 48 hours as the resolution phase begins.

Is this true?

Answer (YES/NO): NO